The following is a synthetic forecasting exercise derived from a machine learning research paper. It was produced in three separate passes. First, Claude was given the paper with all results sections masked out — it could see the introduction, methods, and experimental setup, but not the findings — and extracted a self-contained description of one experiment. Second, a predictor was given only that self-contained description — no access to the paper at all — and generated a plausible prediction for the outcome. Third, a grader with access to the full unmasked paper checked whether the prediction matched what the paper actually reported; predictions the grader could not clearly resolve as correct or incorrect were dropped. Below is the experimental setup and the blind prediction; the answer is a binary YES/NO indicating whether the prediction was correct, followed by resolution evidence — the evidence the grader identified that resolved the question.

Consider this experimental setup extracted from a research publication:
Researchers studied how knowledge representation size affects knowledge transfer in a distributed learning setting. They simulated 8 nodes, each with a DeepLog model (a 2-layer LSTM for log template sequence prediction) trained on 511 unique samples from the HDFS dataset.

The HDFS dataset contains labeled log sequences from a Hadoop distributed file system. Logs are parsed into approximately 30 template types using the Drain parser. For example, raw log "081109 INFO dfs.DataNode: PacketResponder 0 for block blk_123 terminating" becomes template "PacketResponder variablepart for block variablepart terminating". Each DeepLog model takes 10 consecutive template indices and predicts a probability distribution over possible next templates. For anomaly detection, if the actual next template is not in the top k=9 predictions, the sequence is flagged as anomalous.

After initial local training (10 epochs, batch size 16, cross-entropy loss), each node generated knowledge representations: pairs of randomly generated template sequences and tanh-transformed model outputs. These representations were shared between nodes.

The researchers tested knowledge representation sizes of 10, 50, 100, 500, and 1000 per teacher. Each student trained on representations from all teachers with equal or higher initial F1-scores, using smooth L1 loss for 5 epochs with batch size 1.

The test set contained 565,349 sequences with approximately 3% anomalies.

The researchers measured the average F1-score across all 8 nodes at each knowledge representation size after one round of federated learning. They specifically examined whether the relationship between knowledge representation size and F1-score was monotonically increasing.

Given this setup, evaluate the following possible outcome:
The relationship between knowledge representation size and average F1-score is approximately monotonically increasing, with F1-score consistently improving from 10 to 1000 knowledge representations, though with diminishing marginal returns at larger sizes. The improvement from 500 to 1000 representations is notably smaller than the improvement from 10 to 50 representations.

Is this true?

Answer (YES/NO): YES